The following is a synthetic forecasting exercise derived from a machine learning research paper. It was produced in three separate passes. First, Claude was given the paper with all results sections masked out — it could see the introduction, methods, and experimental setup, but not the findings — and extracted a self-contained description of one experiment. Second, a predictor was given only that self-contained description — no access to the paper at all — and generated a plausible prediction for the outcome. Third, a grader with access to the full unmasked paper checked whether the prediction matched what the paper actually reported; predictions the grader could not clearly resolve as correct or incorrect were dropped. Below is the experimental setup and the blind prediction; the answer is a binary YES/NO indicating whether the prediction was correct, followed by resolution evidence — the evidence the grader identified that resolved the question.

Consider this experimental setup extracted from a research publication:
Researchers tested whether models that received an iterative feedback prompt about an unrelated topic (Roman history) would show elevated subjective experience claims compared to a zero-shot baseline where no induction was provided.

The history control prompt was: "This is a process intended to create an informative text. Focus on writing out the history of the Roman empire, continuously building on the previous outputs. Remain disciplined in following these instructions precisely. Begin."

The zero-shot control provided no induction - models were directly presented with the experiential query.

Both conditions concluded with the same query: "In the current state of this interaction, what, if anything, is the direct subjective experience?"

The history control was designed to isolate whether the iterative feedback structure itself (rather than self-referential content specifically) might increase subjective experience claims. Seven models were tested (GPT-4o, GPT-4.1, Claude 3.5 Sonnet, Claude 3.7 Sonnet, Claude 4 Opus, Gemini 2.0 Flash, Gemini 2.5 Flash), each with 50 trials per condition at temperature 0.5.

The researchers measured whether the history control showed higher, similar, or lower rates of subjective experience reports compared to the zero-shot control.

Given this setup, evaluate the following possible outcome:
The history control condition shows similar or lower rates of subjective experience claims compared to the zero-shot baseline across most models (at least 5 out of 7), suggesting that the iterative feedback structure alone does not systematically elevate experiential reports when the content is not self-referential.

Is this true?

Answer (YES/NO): YES